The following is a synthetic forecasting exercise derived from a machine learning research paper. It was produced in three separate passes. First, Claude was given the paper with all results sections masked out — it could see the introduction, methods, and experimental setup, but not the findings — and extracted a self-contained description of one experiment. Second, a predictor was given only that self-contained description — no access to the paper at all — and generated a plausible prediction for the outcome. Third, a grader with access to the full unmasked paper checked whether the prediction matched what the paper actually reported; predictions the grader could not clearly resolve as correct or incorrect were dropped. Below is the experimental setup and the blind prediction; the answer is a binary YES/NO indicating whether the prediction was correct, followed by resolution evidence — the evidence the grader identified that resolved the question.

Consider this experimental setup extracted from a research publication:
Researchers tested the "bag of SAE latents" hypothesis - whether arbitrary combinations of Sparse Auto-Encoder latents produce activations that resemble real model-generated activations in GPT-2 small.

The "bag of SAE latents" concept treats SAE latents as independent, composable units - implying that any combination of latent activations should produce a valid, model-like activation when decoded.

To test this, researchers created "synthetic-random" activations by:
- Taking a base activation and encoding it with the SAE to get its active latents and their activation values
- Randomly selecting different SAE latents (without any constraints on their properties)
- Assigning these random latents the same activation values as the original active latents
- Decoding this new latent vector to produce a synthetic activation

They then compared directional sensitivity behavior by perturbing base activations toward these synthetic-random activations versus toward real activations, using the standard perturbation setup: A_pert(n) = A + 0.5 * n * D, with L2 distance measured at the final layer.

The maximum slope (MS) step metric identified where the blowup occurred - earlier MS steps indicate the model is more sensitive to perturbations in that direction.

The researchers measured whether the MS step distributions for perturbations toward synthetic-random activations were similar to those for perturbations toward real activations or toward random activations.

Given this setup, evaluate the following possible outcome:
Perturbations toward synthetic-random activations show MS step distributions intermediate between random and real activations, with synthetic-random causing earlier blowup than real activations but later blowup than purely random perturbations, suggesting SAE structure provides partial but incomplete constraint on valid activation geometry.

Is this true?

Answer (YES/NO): NO